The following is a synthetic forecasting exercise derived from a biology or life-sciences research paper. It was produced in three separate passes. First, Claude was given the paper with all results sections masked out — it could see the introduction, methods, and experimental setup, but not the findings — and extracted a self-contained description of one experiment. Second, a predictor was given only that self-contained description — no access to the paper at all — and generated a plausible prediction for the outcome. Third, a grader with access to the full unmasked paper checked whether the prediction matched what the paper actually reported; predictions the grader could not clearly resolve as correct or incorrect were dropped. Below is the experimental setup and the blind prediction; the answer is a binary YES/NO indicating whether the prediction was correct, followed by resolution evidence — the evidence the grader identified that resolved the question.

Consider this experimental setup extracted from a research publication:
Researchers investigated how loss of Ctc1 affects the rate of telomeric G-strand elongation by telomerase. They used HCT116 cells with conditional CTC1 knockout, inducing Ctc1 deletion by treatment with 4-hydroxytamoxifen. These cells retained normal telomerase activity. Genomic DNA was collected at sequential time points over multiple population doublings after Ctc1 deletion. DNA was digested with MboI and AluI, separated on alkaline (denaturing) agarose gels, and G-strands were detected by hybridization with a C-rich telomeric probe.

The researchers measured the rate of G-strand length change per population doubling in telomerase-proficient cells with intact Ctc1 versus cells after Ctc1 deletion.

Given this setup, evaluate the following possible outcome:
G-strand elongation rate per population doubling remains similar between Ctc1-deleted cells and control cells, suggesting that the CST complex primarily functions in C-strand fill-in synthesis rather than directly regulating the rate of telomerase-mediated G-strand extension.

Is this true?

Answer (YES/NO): NO